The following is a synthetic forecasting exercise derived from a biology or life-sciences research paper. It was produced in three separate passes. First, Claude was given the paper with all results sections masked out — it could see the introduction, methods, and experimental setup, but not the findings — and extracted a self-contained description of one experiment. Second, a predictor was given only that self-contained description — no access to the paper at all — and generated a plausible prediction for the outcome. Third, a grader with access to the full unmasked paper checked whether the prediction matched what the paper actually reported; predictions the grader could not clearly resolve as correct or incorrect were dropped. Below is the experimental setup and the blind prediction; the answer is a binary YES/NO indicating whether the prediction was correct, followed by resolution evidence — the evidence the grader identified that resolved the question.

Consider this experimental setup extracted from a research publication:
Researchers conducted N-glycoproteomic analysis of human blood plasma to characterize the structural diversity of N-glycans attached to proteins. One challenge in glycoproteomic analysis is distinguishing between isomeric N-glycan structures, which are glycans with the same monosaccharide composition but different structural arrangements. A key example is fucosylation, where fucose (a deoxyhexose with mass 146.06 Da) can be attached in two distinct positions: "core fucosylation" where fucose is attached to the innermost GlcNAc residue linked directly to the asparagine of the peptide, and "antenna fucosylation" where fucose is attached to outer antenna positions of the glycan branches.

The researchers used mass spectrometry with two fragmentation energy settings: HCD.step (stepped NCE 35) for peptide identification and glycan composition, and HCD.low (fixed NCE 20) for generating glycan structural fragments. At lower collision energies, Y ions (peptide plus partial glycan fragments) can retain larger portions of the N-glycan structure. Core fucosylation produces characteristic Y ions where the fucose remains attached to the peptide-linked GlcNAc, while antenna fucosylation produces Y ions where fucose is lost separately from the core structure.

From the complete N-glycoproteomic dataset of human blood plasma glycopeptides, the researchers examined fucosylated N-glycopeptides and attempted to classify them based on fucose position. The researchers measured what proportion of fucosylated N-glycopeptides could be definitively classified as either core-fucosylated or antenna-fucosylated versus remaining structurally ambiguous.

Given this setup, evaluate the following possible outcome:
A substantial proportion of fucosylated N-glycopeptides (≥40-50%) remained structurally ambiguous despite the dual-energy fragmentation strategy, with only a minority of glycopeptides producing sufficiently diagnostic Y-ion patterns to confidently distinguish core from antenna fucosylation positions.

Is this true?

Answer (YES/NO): NO